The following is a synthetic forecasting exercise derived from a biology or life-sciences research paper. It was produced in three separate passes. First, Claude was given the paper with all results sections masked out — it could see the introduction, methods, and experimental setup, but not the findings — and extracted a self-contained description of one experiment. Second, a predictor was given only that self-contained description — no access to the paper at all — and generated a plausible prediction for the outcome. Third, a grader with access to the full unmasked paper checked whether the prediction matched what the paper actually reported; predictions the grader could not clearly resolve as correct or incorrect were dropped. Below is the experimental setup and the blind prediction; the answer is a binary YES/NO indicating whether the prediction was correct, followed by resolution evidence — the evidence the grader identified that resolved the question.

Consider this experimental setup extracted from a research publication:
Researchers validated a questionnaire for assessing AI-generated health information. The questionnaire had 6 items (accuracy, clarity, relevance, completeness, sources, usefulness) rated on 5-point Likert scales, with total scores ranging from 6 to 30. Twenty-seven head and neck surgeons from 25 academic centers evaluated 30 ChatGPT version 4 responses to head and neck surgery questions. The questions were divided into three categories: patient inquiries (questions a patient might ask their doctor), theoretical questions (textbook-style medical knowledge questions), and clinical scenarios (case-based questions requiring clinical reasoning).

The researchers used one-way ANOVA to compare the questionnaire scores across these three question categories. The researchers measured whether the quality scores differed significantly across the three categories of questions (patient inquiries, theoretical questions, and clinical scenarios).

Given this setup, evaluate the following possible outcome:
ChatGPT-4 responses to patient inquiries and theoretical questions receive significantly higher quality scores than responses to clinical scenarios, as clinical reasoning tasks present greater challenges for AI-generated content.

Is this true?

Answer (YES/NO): NO